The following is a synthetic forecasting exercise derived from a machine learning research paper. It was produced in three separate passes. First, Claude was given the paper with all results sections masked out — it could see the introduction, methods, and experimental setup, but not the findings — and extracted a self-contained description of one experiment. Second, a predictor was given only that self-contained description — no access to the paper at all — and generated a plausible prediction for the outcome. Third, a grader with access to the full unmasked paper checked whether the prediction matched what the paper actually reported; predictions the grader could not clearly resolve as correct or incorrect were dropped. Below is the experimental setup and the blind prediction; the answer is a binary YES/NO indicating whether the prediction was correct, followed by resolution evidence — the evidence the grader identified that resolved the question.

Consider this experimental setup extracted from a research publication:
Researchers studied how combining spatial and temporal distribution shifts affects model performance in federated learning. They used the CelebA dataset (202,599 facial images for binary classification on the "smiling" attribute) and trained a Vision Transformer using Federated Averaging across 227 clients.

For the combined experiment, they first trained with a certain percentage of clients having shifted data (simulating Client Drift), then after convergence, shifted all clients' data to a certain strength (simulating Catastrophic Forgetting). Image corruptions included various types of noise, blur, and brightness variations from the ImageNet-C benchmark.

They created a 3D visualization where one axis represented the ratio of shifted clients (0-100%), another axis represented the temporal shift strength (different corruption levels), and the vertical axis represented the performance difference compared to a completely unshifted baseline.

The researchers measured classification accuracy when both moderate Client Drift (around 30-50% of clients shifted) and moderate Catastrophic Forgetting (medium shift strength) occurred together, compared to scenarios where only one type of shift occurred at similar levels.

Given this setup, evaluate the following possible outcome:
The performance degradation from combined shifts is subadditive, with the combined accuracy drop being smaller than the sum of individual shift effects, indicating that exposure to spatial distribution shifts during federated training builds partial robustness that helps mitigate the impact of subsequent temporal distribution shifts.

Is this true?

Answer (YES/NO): YES